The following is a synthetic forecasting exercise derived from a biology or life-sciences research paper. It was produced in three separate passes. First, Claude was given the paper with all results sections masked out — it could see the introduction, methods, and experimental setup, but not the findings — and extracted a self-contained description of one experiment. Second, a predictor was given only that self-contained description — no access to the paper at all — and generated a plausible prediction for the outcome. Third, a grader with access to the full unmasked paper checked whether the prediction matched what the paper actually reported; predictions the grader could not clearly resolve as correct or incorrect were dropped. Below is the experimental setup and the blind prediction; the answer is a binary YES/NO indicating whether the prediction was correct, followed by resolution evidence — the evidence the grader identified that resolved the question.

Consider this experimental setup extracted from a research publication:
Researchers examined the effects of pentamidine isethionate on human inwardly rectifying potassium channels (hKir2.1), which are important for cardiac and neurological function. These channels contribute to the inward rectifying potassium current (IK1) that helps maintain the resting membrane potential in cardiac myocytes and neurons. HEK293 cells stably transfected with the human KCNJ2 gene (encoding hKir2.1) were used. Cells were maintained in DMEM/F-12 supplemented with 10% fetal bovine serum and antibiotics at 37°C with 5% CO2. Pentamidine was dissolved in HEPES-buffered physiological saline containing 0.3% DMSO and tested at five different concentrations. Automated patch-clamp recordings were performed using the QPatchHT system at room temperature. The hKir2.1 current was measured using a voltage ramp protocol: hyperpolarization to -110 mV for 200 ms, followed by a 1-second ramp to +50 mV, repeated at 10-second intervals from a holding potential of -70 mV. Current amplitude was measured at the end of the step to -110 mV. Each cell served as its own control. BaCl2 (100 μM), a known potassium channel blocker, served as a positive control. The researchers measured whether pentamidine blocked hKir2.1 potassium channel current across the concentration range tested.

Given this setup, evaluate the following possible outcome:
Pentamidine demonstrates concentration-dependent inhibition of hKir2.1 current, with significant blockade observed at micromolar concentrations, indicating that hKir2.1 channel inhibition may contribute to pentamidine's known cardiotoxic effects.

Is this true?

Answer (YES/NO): NO